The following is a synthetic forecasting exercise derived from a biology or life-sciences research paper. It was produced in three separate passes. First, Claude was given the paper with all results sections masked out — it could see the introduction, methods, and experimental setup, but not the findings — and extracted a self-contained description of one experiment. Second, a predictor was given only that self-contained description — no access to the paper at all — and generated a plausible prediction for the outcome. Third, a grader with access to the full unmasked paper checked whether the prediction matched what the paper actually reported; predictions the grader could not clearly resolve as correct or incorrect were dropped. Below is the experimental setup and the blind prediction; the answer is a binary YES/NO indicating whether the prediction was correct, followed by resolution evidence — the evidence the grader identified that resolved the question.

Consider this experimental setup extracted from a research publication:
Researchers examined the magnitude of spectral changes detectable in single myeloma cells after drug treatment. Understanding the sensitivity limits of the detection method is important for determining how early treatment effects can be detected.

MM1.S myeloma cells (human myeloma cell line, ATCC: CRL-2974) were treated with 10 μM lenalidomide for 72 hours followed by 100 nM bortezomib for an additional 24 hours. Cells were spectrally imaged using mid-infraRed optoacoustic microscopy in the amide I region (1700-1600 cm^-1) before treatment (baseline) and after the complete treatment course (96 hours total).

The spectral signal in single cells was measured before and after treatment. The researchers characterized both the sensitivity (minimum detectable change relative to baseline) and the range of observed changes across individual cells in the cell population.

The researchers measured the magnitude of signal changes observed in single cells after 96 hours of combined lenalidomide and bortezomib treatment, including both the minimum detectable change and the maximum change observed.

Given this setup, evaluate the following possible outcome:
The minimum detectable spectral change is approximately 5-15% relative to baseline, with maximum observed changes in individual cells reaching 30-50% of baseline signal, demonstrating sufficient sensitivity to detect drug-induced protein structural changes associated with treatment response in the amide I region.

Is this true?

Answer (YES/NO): NO